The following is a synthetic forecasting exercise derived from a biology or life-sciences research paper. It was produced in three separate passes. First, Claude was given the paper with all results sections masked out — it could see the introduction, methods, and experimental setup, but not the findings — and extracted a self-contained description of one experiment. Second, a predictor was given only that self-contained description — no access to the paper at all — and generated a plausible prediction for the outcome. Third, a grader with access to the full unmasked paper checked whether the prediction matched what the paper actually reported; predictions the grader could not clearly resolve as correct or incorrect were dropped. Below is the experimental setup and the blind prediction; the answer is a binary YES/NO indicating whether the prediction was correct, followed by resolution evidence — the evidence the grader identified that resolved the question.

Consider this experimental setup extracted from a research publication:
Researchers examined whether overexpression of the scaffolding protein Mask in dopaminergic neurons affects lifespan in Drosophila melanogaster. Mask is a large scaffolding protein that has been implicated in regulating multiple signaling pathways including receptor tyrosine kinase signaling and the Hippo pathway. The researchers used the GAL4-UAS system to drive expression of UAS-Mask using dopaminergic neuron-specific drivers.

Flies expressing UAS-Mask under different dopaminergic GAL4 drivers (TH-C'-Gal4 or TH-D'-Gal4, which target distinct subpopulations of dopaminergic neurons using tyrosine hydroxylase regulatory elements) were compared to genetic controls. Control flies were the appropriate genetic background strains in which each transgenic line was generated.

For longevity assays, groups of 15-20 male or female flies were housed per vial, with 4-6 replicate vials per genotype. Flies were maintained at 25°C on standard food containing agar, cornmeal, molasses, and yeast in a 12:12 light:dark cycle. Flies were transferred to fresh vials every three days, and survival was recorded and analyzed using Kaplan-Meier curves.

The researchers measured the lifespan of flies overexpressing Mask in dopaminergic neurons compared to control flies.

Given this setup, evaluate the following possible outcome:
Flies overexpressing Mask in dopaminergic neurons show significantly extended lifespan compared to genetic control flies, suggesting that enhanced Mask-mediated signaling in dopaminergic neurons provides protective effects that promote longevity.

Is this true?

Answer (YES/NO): YES